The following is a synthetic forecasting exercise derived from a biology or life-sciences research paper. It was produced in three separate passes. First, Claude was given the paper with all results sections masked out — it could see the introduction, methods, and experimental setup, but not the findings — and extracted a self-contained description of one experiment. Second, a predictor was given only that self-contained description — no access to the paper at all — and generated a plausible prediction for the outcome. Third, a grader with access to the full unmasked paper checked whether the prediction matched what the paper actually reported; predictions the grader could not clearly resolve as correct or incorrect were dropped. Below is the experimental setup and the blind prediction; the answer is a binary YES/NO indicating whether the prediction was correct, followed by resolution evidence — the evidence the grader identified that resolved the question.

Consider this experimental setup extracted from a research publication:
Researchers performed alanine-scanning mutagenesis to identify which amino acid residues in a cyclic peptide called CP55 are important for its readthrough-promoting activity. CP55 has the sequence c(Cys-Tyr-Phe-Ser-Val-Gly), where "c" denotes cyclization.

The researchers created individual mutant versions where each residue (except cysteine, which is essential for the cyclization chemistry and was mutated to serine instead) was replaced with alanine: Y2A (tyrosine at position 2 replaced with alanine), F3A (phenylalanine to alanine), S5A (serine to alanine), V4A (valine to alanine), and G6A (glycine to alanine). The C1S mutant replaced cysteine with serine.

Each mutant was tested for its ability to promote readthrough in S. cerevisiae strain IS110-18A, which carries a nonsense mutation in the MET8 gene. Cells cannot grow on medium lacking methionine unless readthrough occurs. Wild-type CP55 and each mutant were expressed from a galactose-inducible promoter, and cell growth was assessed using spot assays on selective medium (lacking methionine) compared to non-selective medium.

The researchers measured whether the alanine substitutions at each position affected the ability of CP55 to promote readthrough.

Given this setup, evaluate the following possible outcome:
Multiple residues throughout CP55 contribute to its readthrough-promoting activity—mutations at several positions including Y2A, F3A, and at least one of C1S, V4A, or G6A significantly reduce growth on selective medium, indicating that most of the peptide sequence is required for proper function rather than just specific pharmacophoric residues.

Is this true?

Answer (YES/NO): YES